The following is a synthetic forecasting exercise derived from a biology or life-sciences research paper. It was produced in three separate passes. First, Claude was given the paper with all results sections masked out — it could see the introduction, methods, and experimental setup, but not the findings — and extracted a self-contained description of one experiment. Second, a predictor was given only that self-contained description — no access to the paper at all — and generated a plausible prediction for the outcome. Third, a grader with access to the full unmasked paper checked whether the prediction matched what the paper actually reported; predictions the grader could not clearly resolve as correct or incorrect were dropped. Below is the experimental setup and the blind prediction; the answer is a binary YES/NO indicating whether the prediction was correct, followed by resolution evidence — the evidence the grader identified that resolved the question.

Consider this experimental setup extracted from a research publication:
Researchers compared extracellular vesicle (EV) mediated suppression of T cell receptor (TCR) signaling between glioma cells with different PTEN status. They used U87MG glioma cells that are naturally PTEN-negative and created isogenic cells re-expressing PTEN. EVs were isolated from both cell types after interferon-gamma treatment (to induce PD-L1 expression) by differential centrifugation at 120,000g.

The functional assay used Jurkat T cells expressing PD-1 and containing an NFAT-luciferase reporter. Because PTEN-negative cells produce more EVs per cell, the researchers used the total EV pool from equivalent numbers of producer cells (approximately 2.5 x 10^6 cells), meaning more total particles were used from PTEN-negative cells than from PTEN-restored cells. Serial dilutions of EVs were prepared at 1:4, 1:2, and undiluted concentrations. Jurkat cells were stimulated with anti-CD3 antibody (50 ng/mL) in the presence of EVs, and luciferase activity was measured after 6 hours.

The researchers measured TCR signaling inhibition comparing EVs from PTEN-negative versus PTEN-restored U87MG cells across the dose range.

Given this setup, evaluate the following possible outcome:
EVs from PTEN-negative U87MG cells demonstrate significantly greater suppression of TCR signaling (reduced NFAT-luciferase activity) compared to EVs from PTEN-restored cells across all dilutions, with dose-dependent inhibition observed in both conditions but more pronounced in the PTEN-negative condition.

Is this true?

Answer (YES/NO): NO